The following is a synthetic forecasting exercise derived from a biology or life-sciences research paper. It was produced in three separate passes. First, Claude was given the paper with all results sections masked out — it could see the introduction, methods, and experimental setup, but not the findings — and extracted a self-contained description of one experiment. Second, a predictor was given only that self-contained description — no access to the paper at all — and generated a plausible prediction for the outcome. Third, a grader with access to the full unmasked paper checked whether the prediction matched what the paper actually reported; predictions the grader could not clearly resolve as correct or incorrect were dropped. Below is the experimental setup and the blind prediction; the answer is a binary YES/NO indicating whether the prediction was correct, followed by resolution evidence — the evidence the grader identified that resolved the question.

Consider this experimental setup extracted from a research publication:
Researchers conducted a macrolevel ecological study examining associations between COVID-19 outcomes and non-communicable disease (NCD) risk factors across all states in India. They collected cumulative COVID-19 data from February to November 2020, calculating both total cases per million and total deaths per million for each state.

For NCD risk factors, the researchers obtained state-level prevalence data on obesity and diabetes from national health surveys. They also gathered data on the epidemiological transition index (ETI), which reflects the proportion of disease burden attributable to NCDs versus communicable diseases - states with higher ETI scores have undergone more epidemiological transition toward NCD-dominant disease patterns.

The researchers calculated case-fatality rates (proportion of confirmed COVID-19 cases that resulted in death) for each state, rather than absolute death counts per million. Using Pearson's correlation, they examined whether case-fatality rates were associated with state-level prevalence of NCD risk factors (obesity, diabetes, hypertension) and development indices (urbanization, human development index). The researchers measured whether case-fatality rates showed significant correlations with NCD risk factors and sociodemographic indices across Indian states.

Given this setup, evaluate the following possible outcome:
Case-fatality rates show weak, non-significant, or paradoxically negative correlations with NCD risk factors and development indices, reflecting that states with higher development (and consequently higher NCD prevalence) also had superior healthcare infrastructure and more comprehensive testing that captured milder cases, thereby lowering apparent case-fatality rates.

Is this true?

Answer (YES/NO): YES